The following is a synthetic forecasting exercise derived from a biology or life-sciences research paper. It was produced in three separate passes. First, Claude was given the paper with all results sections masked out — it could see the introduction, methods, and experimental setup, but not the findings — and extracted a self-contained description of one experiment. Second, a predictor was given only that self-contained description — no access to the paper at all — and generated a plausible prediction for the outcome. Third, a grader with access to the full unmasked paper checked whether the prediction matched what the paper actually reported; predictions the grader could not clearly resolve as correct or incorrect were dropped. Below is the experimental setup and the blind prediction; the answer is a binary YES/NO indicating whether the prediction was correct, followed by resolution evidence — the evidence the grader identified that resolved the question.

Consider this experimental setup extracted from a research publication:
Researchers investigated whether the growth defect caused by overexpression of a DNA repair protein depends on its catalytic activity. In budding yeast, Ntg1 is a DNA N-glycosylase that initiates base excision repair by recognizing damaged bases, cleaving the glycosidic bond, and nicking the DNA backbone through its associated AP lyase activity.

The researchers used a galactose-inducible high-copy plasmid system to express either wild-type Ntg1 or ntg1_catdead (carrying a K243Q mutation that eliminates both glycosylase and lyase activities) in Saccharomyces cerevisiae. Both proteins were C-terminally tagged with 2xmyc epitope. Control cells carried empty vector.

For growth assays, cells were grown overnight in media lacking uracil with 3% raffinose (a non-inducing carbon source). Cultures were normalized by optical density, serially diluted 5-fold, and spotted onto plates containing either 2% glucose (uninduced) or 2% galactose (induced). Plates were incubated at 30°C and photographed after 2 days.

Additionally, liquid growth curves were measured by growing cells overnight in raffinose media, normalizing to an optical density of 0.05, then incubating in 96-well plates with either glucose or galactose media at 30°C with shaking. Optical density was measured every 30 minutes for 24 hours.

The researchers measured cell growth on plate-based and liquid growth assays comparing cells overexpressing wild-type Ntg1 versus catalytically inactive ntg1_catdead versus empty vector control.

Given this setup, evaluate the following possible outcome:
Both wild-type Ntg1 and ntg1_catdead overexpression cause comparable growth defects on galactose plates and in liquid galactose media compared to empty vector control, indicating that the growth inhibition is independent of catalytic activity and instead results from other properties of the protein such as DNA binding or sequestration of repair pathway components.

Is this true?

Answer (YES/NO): NO